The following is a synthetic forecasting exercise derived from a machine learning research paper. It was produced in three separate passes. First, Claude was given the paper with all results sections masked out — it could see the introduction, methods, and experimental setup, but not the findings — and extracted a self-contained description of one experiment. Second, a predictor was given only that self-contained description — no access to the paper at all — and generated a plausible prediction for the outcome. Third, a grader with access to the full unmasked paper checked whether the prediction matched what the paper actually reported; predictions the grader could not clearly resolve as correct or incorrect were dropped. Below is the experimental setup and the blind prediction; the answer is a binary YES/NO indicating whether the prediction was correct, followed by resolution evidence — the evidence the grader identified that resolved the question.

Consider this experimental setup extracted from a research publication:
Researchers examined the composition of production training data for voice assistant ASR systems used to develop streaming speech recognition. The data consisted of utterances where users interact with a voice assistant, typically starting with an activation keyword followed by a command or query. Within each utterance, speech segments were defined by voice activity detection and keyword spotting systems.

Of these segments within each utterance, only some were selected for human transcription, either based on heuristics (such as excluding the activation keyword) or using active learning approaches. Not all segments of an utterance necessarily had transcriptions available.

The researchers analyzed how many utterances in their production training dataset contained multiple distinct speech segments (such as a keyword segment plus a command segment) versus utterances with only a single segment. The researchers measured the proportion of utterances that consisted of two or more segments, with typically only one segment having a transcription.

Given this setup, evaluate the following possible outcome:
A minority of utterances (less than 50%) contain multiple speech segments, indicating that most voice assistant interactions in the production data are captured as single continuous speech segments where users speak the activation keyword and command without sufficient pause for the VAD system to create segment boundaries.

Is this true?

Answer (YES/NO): YES